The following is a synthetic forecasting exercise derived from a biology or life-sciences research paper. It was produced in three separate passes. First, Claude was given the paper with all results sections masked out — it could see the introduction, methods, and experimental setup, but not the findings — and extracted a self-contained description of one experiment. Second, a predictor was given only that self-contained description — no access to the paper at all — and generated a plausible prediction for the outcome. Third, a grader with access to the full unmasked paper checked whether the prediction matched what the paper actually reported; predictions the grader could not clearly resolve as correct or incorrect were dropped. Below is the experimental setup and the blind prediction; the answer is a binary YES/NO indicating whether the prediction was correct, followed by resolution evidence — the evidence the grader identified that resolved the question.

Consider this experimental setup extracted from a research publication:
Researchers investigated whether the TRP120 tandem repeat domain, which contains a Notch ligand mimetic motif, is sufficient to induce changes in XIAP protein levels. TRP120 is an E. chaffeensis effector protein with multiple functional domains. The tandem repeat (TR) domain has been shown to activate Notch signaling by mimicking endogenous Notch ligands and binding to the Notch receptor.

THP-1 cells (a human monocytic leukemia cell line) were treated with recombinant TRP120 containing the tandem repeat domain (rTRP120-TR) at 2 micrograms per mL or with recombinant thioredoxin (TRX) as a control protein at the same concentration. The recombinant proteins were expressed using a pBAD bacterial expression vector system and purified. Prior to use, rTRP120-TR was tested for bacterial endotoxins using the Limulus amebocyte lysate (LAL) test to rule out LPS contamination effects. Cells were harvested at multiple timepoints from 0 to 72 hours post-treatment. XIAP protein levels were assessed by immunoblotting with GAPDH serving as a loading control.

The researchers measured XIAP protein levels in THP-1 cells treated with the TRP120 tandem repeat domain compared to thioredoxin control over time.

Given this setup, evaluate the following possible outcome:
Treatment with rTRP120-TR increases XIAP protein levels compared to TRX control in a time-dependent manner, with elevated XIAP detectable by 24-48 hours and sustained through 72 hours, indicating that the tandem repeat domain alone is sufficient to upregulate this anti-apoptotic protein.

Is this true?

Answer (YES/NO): YES